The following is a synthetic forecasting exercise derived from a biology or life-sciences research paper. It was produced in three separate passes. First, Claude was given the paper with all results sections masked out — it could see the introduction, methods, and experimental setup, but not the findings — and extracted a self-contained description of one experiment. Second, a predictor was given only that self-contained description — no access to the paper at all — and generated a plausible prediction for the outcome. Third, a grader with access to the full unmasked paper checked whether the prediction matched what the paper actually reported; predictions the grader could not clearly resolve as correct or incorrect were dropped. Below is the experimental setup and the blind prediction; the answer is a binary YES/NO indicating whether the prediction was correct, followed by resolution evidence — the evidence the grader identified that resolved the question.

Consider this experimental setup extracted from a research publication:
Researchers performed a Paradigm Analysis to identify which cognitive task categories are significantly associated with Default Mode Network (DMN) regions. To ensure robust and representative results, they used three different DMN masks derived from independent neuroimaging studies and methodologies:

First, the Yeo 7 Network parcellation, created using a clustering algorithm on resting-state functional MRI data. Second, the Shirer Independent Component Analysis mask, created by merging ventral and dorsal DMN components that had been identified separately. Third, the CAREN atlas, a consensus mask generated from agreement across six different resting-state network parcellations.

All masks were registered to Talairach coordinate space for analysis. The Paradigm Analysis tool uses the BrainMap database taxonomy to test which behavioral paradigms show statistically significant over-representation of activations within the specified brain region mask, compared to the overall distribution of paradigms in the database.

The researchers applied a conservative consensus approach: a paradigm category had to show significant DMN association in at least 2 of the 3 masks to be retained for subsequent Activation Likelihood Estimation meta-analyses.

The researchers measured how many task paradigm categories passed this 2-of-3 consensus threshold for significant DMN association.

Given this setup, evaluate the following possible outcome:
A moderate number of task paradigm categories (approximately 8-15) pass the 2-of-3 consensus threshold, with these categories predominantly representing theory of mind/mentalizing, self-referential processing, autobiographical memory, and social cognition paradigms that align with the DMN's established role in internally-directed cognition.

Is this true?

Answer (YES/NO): NO